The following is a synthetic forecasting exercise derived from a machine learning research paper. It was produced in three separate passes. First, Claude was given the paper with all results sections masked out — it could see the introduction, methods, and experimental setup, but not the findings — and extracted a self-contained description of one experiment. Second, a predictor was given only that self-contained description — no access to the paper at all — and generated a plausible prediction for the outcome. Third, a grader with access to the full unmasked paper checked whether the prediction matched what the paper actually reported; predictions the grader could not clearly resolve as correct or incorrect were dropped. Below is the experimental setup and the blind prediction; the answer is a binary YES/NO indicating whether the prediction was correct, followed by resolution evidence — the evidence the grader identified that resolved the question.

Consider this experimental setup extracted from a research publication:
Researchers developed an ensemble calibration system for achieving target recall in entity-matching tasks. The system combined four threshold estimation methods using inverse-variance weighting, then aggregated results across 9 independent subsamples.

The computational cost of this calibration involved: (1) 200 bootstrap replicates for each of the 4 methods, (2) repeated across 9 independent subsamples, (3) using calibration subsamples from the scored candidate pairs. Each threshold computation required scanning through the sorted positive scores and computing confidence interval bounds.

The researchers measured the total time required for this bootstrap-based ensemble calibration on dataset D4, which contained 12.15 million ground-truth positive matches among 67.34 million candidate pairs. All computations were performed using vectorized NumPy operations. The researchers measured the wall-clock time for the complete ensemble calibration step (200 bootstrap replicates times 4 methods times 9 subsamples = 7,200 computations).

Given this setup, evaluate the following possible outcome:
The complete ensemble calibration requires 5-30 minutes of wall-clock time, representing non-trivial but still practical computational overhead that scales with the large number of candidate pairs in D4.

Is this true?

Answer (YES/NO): NO